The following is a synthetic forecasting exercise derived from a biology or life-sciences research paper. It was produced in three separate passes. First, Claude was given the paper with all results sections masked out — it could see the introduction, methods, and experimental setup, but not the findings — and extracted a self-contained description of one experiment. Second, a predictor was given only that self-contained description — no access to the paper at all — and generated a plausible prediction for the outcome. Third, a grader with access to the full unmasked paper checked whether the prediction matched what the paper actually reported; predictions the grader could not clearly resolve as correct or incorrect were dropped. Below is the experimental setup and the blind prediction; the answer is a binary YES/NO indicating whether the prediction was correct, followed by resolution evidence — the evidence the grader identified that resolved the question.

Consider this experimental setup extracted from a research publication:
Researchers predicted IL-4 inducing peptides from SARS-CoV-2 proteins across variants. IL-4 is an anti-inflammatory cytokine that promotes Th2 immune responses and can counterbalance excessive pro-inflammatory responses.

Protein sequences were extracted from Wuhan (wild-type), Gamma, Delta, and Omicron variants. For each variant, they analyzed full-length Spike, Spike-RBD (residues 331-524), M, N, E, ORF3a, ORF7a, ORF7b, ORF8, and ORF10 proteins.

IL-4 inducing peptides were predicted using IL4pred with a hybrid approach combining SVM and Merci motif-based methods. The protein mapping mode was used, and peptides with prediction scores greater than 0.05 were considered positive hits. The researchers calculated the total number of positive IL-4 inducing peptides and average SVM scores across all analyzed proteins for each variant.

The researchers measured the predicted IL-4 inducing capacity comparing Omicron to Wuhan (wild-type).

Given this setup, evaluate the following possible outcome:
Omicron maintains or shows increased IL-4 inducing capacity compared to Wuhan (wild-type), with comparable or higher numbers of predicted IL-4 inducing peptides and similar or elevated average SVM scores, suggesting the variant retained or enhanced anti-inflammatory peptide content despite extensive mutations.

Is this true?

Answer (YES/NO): YES